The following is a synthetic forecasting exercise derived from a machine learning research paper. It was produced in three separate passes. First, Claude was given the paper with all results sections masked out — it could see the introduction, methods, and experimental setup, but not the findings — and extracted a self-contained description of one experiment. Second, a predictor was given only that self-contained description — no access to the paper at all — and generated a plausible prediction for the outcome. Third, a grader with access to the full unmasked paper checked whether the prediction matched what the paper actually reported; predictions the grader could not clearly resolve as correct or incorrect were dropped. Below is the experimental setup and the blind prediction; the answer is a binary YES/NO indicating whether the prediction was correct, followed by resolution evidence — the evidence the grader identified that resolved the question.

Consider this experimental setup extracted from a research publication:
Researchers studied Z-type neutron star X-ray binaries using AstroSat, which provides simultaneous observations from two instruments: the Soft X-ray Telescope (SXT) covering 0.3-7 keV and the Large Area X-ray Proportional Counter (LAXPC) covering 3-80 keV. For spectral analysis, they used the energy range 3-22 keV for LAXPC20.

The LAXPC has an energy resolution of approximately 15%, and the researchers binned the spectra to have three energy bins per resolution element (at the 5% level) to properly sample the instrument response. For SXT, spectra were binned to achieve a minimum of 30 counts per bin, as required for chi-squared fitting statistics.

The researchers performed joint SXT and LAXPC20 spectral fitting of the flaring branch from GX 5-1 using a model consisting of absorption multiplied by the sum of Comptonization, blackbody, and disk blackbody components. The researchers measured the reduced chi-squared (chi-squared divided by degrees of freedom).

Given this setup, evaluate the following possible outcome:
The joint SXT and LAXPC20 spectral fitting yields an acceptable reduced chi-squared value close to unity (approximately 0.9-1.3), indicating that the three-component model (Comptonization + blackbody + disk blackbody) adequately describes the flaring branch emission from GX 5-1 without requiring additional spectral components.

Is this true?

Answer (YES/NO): YES